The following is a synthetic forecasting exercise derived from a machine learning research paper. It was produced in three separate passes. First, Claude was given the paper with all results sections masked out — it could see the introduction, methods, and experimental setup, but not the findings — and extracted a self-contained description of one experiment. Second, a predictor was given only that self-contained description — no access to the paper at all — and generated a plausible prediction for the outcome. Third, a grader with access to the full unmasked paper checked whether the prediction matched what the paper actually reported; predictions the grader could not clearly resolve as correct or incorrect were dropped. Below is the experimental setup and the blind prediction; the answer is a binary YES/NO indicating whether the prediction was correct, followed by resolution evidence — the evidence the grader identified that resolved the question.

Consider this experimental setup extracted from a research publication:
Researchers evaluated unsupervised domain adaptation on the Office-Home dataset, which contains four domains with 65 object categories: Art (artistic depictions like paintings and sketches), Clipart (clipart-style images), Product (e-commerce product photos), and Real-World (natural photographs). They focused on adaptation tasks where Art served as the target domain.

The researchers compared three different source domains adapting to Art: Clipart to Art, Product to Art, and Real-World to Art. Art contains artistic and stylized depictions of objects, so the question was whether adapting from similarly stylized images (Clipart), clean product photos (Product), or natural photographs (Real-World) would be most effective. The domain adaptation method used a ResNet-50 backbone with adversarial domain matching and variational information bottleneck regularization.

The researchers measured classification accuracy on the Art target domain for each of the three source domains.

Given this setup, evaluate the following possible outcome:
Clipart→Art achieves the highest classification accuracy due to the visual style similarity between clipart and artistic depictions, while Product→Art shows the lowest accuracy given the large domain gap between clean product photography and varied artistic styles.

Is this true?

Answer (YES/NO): NO